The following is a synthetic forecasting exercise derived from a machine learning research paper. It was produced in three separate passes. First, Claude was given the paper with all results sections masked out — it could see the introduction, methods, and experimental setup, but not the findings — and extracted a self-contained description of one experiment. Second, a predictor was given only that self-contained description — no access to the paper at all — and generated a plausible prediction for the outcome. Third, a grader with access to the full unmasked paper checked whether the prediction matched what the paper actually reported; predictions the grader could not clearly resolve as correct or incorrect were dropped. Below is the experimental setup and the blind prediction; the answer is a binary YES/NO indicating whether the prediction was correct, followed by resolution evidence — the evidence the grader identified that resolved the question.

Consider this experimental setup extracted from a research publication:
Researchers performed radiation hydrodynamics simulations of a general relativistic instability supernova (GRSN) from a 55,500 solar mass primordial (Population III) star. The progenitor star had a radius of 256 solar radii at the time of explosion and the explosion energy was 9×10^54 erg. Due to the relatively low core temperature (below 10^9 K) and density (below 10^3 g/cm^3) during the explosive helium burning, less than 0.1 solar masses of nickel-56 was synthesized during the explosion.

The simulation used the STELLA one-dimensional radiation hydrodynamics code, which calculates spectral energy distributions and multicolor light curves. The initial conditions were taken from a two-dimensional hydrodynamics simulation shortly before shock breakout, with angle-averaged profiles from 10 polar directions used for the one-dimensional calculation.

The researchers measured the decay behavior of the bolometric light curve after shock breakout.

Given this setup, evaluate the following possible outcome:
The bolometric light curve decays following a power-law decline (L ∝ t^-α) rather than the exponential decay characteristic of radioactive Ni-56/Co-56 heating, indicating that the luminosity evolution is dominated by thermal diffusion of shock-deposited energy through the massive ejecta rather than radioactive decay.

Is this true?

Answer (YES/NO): YES